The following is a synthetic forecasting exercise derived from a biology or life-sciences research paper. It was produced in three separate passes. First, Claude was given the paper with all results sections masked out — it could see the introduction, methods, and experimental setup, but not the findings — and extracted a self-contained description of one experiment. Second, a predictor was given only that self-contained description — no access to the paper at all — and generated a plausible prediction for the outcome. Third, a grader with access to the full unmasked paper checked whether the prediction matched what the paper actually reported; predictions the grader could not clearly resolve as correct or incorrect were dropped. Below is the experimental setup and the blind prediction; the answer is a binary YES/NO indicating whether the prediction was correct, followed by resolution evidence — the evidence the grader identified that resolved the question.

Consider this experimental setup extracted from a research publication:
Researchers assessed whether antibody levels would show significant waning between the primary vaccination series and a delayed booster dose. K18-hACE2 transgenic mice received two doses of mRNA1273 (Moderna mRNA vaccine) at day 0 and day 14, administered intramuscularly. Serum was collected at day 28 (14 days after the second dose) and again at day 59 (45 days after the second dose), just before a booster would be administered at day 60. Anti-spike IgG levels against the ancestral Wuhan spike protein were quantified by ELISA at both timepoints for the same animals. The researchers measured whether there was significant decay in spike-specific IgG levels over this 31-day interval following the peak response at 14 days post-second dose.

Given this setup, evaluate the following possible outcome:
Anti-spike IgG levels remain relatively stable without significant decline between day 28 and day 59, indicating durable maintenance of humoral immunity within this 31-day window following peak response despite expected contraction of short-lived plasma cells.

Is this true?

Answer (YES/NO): YES